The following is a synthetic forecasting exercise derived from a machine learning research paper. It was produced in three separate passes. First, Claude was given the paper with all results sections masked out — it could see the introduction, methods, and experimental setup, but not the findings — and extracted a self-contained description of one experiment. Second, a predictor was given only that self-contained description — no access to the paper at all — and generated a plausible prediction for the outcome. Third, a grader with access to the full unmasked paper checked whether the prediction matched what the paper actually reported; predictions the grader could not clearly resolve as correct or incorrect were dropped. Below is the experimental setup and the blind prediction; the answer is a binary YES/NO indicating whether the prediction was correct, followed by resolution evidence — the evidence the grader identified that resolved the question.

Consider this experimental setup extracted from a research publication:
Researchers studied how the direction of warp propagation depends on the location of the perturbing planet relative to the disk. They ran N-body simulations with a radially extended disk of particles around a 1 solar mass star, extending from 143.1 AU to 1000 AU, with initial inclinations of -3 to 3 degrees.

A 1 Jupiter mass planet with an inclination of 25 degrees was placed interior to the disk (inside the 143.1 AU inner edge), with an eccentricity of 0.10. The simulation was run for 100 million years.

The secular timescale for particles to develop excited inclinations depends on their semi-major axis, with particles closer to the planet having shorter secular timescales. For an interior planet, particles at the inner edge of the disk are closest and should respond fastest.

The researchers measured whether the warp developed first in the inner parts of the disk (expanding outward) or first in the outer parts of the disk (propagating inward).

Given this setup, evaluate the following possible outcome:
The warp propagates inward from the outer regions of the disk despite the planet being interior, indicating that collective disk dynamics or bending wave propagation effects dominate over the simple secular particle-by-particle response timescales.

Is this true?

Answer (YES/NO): NO